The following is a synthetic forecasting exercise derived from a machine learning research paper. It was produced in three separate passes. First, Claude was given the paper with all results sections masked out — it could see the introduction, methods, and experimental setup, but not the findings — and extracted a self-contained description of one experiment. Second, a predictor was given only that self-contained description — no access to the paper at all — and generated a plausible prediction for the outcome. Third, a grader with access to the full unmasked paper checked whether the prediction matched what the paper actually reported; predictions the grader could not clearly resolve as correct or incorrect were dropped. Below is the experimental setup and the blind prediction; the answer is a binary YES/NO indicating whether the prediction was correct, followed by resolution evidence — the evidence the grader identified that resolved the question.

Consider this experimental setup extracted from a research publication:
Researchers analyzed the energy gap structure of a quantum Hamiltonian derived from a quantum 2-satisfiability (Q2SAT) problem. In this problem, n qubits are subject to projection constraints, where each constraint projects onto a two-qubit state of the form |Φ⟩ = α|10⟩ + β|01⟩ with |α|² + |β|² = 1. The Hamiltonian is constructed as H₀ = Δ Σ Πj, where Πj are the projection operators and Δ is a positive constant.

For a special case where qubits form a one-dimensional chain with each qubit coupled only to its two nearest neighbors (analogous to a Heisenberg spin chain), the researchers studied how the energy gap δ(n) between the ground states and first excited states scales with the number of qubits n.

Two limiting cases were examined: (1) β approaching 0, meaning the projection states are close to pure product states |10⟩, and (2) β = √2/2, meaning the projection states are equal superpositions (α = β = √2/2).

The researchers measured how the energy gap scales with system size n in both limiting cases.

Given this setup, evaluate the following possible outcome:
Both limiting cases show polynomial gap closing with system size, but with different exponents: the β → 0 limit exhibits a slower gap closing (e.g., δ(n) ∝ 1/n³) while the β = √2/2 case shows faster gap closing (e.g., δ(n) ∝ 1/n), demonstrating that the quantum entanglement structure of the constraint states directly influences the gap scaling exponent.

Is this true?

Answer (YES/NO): NO